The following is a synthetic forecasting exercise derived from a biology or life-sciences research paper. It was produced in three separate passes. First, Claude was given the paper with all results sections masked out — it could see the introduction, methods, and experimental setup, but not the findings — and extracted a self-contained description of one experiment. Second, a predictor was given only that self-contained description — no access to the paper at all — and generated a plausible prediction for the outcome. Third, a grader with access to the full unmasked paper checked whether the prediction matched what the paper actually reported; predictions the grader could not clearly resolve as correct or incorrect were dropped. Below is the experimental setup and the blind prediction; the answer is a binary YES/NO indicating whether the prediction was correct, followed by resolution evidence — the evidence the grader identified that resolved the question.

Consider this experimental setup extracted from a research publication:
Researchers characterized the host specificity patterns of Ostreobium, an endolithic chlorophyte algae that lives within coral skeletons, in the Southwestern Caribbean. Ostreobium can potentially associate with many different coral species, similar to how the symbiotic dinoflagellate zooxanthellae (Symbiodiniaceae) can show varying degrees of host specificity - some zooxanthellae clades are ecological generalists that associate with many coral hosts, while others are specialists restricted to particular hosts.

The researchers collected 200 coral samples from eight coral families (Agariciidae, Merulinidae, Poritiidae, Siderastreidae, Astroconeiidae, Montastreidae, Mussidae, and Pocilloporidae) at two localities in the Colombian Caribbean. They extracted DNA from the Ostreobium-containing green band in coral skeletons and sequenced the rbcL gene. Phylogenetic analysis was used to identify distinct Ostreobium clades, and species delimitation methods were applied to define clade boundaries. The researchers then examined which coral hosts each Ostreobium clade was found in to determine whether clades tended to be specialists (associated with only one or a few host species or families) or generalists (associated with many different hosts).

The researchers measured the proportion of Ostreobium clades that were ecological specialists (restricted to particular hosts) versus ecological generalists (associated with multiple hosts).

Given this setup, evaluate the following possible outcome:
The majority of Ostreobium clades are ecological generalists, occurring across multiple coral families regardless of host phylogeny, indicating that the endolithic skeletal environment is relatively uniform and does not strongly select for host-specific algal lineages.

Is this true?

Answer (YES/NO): NO